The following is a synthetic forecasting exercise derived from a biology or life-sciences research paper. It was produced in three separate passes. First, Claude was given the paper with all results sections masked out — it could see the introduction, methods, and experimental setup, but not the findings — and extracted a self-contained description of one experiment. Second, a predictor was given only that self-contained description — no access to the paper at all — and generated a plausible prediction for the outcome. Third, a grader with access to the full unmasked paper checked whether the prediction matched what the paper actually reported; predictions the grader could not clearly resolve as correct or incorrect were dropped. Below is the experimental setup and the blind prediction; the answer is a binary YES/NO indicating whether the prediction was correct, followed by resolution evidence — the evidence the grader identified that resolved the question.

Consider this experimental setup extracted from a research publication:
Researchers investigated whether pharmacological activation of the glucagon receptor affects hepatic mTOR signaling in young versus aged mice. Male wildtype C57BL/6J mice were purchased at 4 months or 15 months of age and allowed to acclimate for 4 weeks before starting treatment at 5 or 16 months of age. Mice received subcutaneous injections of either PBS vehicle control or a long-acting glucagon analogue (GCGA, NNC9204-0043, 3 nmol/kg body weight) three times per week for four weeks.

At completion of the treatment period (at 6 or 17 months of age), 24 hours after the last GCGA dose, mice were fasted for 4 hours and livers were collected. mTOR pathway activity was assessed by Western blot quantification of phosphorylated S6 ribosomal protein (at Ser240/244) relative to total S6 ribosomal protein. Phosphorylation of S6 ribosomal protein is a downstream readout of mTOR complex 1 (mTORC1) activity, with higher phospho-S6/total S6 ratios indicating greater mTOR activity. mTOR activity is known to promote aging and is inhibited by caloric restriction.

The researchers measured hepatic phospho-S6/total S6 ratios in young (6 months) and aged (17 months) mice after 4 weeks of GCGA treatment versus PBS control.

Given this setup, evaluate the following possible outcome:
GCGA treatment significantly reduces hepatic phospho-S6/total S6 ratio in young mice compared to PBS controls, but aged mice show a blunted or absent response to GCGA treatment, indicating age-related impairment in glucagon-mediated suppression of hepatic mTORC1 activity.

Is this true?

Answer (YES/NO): NO